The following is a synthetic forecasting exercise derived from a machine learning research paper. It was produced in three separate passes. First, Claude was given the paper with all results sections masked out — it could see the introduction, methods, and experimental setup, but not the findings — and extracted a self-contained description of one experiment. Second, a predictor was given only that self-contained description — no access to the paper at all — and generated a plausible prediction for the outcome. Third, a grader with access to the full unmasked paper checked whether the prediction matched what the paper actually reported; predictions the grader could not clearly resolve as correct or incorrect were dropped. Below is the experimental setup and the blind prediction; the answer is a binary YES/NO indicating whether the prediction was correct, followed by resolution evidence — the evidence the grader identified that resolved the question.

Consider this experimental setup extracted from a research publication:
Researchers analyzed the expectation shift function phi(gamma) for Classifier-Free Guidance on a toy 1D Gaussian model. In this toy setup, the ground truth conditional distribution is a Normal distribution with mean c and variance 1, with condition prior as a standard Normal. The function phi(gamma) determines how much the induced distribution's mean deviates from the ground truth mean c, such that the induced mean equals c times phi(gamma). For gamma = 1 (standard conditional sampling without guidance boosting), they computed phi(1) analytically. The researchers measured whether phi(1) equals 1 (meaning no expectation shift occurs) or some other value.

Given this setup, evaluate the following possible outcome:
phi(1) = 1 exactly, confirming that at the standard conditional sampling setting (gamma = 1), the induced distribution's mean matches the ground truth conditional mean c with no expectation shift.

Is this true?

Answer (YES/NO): YES